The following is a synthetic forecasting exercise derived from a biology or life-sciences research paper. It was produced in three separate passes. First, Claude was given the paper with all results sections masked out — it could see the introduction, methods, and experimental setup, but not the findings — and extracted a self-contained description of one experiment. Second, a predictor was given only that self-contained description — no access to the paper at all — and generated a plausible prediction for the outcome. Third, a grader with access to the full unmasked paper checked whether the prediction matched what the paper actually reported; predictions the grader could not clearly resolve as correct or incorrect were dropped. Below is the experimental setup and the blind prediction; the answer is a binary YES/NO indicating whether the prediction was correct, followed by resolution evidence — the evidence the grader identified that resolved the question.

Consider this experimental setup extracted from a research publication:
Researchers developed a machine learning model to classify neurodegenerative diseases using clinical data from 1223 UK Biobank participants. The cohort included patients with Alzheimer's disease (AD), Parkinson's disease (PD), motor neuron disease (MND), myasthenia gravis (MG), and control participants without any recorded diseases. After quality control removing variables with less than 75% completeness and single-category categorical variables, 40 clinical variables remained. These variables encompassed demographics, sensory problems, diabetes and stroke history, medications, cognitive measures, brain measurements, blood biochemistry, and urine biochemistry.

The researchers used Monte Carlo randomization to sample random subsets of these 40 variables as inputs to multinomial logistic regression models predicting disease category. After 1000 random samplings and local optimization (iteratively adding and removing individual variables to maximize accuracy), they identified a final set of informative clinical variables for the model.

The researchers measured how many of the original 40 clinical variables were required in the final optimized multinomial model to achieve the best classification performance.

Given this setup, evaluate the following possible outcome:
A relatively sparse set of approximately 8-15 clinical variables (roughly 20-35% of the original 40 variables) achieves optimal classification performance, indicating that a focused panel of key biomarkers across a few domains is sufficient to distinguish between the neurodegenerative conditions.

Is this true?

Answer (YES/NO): NO